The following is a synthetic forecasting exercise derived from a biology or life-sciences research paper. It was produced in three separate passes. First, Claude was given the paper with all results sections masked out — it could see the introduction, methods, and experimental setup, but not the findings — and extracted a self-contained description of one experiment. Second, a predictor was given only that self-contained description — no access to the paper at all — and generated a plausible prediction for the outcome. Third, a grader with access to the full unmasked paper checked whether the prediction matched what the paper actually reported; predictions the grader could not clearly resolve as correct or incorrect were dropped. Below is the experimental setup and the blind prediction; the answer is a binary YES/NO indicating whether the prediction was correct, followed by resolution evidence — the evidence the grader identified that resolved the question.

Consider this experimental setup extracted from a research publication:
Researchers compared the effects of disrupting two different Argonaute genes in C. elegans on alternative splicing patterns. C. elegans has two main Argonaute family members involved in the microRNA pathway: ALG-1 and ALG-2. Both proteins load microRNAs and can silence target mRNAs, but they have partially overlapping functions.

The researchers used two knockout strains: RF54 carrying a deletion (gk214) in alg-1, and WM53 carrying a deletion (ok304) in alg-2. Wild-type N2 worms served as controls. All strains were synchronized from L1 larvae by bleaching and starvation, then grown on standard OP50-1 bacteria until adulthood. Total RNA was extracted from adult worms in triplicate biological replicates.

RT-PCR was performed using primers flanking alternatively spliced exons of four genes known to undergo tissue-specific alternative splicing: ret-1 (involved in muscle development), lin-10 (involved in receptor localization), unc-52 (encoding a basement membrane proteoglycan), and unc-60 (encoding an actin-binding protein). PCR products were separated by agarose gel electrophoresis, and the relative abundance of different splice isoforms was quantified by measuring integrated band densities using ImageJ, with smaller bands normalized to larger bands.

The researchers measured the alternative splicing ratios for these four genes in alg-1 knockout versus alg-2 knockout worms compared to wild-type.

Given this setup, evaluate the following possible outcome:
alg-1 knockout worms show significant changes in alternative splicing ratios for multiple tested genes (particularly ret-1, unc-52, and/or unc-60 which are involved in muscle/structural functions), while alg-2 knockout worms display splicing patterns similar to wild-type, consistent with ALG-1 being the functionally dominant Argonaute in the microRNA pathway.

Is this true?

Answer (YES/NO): NO